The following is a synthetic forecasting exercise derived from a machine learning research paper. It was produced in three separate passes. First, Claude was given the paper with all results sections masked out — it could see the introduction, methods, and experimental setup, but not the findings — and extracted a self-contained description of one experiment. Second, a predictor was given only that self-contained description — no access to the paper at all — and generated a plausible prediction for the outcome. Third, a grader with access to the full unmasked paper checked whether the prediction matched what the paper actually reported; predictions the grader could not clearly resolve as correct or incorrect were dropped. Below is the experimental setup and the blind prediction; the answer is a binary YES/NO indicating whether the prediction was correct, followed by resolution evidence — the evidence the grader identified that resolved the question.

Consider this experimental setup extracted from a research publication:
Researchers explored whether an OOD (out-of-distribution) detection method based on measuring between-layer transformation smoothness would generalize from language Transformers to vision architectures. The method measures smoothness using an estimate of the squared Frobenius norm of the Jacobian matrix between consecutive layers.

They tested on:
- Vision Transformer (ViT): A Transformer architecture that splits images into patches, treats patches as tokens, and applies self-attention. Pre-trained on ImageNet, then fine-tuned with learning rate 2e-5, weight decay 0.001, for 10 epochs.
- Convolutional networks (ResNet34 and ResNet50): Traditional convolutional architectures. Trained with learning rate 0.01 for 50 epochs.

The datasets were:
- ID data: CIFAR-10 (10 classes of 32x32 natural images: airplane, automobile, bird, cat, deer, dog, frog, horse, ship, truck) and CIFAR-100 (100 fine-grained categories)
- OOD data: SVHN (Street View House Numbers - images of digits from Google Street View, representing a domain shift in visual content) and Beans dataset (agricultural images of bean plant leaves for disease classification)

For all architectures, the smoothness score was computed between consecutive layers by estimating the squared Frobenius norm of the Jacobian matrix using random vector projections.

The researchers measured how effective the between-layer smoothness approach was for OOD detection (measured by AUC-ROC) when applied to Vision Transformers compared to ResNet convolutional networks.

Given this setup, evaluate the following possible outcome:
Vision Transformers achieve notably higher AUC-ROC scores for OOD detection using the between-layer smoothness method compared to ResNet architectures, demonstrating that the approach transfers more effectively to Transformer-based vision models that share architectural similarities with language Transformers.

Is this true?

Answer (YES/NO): YES